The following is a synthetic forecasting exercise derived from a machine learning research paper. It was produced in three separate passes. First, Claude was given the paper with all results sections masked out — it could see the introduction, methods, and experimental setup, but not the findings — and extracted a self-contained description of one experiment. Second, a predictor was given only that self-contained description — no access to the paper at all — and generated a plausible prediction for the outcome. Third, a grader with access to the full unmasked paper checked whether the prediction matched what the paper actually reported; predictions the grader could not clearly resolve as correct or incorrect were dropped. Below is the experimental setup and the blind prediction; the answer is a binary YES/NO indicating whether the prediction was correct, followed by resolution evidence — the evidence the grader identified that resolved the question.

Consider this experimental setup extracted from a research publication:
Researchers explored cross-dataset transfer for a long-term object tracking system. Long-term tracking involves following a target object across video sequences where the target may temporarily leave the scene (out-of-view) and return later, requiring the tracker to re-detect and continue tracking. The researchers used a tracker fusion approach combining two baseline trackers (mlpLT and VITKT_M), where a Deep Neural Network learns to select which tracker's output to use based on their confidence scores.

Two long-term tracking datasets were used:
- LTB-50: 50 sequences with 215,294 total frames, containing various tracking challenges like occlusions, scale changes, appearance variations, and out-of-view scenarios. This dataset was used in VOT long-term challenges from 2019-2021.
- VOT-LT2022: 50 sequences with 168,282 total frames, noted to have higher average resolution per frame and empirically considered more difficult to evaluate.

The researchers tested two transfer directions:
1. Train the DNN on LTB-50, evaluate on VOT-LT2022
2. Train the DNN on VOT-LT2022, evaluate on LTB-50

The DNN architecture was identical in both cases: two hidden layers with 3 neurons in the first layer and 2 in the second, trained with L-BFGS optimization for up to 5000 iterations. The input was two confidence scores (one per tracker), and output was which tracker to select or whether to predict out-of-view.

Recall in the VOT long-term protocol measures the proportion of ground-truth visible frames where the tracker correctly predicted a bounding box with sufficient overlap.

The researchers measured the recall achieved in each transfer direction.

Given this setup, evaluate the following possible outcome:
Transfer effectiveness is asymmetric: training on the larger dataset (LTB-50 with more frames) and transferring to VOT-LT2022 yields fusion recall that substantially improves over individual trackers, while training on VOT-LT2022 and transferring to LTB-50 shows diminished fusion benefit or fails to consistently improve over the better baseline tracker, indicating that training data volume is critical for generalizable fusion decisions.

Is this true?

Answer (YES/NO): NO